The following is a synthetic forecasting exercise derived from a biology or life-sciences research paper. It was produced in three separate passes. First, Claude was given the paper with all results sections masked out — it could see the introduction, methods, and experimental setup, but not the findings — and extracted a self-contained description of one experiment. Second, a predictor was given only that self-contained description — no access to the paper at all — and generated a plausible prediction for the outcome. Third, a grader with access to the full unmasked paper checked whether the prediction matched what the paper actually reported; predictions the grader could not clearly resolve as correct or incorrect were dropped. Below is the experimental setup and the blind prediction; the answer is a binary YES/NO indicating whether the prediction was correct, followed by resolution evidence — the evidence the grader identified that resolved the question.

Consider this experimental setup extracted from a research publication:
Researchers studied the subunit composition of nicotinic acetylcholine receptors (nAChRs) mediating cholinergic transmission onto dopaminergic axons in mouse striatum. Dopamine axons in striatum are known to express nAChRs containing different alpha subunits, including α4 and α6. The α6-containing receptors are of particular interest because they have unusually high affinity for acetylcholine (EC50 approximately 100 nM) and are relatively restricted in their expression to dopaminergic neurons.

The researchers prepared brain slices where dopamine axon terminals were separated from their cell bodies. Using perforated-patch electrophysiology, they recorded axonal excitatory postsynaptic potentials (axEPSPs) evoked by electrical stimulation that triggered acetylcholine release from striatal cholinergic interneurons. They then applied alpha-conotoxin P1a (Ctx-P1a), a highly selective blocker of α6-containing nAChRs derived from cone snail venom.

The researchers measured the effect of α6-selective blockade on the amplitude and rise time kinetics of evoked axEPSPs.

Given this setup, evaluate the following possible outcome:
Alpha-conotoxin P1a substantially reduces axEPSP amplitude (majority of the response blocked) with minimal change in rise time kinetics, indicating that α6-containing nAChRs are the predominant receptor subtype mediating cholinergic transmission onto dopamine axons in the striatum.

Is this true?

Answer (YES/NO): NO